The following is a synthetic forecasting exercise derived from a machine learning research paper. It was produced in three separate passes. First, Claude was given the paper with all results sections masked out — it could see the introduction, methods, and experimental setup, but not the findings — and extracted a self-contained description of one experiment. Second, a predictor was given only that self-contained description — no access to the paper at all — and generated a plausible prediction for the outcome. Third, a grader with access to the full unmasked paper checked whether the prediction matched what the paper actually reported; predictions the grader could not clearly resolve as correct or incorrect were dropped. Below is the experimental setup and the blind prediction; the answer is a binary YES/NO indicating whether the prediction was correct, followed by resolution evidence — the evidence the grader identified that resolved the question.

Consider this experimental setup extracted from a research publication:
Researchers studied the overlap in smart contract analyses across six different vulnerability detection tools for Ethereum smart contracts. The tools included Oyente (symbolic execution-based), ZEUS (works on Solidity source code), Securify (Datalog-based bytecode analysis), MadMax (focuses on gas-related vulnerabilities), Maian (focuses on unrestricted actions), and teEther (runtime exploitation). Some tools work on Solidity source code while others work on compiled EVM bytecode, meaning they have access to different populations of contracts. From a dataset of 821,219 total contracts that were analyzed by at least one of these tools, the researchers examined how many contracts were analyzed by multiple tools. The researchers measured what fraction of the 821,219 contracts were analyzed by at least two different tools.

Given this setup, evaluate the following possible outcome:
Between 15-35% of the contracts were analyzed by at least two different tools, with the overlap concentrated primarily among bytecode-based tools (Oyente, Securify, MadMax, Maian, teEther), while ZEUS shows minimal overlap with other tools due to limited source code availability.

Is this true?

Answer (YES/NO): NO